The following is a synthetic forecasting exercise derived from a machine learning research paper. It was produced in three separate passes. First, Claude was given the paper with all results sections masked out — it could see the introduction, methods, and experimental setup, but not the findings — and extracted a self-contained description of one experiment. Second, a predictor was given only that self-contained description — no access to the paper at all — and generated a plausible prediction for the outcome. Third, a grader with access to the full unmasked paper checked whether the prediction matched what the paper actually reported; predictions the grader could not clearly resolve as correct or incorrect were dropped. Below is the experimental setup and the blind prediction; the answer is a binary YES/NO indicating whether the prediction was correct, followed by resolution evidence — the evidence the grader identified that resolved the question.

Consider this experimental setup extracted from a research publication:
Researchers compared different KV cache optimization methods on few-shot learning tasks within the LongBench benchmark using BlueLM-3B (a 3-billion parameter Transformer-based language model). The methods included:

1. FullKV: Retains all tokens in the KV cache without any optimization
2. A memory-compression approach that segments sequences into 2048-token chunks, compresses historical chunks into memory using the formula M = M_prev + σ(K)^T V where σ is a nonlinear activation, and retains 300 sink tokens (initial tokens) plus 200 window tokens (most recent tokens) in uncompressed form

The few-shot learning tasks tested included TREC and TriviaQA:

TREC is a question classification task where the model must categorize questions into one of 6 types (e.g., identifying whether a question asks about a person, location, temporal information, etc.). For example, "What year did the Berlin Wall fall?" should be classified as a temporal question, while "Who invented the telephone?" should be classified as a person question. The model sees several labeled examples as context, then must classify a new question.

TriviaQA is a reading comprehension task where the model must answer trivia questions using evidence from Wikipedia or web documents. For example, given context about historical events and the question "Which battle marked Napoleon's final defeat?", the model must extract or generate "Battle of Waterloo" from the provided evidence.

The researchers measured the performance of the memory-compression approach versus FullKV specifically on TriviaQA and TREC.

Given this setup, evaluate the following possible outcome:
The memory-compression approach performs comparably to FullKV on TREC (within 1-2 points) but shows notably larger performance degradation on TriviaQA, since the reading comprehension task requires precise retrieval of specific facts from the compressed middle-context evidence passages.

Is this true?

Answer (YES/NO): NO